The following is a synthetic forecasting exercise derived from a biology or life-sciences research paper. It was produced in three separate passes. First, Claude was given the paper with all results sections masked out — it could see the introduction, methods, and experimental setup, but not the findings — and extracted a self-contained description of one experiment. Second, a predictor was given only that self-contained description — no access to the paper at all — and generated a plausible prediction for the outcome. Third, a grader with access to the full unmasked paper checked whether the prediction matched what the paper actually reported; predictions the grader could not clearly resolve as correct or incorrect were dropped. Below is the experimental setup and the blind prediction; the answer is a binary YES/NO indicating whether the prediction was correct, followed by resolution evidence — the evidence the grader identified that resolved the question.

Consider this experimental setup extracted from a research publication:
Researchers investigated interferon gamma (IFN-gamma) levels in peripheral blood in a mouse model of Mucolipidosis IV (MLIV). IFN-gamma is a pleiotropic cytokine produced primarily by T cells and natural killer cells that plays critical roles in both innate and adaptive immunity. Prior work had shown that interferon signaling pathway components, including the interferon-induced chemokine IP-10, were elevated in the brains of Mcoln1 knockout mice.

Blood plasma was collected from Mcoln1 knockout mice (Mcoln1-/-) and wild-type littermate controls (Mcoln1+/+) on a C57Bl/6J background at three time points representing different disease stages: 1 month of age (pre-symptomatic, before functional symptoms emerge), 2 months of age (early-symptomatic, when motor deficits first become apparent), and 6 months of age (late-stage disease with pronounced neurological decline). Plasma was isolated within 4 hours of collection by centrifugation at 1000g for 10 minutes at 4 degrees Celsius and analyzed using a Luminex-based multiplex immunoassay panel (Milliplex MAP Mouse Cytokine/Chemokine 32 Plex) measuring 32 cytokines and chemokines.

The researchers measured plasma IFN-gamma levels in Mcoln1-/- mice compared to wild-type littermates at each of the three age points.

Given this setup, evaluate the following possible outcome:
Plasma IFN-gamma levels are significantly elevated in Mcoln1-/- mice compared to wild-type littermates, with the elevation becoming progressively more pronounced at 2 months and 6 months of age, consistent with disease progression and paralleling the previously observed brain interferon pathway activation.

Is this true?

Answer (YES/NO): NO